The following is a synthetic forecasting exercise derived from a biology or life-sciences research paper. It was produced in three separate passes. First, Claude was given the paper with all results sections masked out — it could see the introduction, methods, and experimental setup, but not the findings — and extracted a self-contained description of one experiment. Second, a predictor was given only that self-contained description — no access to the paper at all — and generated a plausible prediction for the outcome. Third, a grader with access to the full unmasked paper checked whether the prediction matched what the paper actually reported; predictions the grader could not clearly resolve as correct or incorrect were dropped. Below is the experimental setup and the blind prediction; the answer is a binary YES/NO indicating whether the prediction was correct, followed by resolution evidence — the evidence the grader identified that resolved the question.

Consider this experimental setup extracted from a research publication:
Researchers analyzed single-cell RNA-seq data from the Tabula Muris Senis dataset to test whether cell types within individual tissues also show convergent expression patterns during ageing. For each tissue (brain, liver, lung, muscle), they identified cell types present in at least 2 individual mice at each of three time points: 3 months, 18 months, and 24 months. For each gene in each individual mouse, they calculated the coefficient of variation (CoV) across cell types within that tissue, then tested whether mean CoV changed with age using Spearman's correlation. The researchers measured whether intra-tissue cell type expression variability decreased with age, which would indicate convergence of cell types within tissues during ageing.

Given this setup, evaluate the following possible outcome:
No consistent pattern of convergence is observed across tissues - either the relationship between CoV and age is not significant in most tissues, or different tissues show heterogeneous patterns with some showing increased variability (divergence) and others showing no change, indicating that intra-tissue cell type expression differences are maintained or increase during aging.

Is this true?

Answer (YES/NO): YES